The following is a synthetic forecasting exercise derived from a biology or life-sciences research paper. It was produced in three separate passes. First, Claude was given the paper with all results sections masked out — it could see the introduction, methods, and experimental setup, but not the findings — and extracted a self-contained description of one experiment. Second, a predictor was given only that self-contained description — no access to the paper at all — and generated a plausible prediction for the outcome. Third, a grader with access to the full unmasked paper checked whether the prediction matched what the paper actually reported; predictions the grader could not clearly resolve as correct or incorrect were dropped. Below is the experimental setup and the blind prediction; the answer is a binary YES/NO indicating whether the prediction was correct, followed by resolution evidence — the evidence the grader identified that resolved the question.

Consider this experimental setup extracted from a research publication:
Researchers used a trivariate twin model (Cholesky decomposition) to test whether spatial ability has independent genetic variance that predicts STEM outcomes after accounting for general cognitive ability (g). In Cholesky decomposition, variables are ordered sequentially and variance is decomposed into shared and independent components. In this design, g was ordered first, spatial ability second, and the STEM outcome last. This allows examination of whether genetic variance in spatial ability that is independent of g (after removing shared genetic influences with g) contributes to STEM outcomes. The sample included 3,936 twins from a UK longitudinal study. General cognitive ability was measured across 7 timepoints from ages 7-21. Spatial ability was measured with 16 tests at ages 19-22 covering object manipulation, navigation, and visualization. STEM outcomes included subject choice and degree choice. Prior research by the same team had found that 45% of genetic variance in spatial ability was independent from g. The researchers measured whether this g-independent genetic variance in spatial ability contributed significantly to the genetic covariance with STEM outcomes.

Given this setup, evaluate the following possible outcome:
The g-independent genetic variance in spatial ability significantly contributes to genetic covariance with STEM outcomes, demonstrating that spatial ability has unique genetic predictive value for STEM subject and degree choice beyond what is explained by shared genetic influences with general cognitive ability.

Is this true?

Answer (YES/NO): NO